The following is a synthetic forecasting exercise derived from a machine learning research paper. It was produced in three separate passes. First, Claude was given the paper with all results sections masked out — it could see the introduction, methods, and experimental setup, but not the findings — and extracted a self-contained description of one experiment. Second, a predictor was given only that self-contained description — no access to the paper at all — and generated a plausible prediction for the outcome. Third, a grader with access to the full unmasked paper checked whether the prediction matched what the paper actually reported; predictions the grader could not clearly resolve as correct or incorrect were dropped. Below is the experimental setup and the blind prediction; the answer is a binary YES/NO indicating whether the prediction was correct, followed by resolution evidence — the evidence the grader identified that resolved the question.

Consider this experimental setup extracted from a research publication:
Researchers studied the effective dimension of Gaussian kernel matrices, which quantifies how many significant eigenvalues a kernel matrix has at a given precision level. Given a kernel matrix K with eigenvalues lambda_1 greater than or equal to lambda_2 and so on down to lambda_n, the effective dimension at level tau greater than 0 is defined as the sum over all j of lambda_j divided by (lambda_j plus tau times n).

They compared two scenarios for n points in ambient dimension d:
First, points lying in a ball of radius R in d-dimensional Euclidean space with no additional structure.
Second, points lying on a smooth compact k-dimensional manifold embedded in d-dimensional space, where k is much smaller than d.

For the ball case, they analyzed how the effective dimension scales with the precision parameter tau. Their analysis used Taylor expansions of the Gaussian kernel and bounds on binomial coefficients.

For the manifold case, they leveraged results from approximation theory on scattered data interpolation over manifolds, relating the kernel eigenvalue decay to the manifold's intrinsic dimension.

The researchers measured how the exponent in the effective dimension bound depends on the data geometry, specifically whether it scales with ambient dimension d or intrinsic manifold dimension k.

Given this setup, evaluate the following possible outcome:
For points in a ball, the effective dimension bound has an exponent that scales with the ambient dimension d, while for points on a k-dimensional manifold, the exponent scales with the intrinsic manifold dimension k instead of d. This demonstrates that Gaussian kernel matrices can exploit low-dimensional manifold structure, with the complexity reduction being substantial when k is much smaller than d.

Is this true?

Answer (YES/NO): YES